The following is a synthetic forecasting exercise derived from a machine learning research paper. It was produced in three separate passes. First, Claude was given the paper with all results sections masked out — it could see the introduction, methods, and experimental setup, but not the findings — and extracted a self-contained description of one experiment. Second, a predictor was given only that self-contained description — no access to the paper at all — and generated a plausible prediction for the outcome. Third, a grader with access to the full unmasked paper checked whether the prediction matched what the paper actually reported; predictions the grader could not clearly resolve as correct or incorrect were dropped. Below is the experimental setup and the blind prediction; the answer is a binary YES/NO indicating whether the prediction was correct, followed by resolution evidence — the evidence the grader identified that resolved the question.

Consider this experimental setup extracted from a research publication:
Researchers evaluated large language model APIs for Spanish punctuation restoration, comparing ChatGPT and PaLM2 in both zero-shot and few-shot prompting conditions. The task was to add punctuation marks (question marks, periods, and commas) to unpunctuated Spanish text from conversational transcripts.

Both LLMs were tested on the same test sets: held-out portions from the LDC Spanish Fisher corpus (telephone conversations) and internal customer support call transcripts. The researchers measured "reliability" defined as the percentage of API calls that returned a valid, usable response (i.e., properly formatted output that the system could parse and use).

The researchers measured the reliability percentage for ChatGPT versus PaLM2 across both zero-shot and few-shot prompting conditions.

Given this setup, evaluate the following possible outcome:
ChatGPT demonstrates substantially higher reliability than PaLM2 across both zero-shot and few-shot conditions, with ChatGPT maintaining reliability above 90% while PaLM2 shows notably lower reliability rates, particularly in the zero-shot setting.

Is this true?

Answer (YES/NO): NO